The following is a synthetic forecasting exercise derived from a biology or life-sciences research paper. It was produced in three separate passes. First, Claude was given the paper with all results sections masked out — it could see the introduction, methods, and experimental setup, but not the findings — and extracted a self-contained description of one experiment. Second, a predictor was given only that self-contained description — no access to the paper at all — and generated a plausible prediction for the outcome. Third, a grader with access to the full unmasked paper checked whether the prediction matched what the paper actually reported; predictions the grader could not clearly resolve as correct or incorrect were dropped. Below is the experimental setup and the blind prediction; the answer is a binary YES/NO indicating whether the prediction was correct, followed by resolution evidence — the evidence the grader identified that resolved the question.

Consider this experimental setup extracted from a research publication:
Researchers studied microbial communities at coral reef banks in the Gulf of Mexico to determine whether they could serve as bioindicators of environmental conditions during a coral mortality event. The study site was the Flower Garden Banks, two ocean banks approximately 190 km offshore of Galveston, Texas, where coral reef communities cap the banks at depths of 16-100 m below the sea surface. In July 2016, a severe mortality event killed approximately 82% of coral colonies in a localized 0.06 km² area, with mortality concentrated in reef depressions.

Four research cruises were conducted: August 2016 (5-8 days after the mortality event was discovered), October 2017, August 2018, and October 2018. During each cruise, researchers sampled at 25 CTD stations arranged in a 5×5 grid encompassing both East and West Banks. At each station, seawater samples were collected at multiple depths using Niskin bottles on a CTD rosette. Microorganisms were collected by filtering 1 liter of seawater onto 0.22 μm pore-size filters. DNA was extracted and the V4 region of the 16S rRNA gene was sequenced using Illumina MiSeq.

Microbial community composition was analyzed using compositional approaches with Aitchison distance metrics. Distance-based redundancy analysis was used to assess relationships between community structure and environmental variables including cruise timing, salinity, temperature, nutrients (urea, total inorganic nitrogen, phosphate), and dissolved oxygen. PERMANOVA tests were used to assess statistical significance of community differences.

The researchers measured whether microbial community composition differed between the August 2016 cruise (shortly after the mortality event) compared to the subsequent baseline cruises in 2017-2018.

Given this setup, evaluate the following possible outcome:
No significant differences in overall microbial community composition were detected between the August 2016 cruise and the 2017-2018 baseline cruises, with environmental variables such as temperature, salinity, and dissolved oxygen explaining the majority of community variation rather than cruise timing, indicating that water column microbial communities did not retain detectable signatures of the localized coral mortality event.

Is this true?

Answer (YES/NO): NO